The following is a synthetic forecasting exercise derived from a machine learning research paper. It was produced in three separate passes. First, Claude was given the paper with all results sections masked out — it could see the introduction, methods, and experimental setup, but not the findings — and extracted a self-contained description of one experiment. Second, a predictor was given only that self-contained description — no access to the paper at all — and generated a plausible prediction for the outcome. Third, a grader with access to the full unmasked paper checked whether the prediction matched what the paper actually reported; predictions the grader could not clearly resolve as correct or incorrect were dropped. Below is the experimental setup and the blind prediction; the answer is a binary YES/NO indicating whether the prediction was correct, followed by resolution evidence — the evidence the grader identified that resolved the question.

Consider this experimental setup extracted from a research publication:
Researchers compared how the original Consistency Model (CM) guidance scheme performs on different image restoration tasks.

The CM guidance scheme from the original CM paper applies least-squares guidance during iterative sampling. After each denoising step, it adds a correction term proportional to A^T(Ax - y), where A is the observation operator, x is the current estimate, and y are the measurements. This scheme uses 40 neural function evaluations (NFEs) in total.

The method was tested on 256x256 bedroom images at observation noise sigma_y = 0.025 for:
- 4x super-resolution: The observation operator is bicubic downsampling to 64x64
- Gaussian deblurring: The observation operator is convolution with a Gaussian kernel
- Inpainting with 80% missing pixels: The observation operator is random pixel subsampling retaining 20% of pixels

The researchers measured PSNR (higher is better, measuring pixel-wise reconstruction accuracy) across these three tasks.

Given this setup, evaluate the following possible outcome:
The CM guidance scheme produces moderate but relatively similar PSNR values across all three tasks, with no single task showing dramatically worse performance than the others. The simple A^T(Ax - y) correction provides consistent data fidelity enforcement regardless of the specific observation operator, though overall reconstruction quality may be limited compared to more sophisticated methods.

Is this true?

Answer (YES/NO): NO